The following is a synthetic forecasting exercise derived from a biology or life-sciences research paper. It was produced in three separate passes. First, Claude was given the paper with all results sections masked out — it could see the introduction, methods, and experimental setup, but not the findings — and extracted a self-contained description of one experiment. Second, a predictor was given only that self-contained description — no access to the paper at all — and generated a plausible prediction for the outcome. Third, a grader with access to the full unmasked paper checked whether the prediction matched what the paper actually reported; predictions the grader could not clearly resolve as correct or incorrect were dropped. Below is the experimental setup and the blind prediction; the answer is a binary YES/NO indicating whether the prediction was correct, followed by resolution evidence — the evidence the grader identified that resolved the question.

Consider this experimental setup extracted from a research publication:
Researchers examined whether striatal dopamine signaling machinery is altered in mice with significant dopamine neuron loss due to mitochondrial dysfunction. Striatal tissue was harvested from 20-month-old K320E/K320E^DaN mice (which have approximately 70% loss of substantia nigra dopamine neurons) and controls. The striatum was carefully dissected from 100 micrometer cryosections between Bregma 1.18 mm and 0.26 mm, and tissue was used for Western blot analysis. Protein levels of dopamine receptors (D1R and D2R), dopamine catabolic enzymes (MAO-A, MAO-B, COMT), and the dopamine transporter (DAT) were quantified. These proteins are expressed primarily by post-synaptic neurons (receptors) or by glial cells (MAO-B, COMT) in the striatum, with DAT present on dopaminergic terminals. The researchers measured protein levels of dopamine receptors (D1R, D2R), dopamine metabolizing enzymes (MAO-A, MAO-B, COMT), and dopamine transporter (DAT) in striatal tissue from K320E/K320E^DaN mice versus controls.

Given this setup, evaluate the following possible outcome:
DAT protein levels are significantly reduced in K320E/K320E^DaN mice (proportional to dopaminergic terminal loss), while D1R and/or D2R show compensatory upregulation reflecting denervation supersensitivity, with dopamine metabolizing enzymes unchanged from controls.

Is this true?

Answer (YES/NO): NO